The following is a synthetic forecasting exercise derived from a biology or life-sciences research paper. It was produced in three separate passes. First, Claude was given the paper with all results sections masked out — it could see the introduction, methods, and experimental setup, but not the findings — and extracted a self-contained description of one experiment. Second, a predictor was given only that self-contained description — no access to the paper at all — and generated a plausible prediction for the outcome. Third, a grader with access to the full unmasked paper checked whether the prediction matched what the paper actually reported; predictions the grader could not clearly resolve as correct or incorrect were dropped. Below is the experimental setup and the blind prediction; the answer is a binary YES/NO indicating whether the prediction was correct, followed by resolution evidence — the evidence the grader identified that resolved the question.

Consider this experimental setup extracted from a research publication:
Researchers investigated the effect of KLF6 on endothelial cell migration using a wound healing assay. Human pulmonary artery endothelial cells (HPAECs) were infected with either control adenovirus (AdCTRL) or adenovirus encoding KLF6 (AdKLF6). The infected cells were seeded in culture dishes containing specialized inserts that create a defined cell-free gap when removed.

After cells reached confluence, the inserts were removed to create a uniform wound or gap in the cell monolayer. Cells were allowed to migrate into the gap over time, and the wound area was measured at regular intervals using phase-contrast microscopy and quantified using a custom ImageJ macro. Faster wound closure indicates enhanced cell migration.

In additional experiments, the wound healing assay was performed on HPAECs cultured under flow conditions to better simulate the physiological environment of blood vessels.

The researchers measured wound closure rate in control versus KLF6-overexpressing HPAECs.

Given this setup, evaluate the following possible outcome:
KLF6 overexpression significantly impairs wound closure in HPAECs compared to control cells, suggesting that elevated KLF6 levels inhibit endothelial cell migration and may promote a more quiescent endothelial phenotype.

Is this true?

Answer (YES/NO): NO